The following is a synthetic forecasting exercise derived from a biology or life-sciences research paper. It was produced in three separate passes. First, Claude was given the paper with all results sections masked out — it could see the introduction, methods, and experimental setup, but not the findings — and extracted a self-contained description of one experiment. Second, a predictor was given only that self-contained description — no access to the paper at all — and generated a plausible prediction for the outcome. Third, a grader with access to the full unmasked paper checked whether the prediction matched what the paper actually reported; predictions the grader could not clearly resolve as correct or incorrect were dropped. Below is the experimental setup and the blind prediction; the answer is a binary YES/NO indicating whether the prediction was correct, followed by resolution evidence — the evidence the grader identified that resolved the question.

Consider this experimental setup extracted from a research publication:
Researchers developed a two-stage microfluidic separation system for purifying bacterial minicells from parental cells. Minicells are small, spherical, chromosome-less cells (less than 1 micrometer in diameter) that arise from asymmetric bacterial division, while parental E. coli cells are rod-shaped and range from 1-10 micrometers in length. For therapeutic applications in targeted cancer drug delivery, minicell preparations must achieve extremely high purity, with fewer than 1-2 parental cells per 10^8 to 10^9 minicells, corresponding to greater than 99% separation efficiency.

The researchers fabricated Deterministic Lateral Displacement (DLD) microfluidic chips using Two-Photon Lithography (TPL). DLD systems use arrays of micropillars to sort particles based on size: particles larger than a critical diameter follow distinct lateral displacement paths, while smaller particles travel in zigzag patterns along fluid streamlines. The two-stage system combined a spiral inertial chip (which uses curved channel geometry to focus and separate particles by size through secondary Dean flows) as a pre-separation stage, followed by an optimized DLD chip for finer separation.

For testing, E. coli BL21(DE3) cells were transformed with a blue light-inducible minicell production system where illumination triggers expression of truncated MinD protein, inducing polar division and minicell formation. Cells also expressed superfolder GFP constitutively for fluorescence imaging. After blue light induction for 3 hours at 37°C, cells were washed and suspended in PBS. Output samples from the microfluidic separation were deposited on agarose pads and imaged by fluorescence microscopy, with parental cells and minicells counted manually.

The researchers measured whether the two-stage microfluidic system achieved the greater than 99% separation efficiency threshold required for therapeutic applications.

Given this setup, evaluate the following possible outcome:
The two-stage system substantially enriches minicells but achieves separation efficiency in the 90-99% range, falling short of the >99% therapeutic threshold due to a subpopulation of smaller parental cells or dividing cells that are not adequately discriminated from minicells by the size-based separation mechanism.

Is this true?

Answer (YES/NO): YES